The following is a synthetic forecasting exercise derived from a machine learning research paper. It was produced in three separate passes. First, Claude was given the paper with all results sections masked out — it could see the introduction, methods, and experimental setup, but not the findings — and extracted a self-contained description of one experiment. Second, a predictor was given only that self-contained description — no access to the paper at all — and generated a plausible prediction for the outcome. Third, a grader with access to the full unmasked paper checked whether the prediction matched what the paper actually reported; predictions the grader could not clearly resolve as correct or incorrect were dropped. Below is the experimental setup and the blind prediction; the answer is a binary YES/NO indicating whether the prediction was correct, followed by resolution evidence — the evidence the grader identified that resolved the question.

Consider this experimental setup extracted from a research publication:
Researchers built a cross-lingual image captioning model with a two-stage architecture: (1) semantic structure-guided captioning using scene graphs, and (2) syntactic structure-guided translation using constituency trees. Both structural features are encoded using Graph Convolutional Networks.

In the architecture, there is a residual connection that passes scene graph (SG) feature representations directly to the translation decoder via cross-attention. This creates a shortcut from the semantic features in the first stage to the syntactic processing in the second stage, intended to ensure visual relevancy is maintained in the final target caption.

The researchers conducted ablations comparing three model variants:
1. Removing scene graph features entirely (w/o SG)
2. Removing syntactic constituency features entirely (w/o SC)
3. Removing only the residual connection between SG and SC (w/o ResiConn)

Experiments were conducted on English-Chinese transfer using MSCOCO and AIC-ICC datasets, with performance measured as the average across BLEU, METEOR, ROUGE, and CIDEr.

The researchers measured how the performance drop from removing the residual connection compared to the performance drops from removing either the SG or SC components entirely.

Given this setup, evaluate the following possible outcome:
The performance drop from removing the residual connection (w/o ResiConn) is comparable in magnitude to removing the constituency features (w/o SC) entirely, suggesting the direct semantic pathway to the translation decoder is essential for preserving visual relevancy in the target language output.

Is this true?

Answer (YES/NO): NO